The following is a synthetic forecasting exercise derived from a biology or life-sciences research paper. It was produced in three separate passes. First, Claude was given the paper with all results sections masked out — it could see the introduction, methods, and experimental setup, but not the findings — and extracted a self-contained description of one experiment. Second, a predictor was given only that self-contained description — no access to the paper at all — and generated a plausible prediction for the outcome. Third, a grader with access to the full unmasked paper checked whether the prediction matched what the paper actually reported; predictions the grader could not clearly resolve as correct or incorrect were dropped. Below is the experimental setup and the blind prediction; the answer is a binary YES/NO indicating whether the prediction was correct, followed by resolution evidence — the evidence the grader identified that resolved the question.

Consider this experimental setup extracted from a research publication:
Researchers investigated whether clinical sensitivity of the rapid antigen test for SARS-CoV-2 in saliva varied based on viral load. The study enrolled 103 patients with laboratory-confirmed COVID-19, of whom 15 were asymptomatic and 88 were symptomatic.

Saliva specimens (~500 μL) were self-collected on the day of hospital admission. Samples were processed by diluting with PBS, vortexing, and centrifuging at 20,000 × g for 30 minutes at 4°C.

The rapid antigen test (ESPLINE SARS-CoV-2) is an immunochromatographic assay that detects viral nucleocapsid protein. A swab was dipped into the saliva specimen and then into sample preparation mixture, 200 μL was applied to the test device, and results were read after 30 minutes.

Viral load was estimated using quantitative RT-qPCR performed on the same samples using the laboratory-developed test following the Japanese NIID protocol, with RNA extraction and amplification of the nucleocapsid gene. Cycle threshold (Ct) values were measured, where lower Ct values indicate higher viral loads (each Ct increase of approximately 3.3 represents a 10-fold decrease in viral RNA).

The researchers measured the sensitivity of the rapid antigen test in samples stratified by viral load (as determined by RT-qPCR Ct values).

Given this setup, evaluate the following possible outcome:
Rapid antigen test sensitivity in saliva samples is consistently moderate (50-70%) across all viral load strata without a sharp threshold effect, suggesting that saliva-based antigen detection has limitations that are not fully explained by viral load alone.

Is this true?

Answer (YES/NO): NO